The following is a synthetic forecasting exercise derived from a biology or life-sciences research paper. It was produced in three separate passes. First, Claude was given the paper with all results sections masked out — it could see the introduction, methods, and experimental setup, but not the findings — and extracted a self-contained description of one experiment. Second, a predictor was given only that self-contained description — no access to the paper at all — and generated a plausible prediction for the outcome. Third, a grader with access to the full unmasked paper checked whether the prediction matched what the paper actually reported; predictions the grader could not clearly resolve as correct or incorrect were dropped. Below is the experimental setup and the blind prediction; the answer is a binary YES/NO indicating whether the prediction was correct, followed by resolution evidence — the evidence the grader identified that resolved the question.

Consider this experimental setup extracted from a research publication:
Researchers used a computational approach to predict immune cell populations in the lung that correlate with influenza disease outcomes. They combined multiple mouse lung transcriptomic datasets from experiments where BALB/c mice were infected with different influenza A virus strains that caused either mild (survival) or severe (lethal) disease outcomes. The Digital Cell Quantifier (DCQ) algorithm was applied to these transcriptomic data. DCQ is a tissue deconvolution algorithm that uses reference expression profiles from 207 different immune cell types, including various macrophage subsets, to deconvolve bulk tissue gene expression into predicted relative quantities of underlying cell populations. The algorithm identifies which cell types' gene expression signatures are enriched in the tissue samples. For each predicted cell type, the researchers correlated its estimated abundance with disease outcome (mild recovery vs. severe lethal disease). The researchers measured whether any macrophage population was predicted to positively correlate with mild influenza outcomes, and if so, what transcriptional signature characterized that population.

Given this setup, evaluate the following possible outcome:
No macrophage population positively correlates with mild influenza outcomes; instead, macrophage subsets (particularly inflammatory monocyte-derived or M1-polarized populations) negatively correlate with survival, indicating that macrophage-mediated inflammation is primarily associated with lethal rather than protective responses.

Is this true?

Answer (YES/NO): NO